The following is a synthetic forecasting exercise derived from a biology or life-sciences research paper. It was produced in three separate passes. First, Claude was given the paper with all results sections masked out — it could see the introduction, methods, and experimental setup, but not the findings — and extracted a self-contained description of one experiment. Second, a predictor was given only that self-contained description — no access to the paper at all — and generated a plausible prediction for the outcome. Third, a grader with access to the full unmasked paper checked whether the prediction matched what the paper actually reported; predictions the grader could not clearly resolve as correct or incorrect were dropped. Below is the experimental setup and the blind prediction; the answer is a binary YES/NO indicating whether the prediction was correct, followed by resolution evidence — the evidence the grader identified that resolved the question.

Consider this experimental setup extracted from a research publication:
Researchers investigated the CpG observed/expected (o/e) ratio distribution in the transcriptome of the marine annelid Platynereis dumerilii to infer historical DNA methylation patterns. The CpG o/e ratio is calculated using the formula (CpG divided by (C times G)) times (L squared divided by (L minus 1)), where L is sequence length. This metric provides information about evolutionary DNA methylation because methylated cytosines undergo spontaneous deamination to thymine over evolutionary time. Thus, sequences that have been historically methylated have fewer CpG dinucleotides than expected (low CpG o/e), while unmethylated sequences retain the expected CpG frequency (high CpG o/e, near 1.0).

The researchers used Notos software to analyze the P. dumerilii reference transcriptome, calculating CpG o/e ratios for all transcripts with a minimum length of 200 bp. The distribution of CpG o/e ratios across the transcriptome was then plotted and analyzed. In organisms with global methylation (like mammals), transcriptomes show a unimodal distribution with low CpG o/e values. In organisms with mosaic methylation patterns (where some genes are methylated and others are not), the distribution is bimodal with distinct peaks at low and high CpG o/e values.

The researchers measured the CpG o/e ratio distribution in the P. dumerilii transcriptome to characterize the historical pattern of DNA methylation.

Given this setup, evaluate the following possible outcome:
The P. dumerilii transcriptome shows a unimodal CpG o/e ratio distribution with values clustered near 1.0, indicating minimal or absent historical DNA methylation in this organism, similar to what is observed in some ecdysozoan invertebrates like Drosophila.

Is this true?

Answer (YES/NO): NO